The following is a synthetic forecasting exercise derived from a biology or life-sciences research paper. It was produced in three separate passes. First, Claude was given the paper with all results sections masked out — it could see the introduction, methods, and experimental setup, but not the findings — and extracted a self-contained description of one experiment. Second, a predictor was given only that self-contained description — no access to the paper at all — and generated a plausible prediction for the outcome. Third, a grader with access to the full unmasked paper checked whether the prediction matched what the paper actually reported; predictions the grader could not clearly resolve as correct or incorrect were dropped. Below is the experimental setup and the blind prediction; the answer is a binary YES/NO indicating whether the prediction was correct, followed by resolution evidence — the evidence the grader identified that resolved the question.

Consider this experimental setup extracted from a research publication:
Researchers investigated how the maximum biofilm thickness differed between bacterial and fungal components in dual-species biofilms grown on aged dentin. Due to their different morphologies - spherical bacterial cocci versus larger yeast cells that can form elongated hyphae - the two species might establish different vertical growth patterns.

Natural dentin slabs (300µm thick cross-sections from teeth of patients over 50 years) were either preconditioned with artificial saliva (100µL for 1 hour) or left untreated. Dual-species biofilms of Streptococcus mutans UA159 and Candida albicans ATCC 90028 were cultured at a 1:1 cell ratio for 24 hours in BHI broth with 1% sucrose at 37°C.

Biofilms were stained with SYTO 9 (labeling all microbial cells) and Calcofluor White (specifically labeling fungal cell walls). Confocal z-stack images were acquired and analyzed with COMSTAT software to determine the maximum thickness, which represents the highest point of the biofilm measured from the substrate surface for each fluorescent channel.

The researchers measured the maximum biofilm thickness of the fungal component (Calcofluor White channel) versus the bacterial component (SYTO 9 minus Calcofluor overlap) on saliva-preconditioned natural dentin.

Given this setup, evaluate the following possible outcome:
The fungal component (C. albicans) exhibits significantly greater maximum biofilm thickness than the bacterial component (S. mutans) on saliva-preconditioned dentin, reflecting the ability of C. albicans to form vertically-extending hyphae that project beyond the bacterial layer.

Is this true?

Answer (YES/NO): YES